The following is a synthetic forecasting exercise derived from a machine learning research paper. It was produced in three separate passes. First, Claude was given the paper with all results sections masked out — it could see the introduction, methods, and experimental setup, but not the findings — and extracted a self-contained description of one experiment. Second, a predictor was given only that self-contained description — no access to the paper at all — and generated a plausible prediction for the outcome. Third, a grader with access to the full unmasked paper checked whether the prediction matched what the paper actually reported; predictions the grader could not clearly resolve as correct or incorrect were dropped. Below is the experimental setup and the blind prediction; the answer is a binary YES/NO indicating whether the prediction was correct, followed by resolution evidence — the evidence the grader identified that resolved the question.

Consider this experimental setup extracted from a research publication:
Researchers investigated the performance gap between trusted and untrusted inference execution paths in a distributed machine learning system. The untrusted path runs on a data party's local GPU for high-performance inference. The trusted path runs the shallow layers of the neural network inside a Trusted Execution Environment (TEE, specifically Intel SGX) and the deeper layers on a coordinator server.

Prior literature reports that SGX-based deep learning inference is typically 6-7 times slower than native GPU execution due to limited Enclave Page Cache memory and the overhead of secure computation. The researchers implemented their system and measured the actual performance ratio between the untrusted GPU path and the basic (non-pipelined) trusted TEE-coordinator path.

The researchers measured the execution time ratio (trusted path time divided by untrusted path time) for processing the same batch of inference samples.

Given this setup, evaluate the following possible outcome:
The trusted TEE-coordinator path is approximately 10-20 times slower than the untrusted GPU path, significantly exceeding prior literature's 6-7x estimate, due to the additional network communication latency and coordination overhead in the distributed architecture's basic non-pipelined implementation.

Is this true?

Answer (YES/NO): NO